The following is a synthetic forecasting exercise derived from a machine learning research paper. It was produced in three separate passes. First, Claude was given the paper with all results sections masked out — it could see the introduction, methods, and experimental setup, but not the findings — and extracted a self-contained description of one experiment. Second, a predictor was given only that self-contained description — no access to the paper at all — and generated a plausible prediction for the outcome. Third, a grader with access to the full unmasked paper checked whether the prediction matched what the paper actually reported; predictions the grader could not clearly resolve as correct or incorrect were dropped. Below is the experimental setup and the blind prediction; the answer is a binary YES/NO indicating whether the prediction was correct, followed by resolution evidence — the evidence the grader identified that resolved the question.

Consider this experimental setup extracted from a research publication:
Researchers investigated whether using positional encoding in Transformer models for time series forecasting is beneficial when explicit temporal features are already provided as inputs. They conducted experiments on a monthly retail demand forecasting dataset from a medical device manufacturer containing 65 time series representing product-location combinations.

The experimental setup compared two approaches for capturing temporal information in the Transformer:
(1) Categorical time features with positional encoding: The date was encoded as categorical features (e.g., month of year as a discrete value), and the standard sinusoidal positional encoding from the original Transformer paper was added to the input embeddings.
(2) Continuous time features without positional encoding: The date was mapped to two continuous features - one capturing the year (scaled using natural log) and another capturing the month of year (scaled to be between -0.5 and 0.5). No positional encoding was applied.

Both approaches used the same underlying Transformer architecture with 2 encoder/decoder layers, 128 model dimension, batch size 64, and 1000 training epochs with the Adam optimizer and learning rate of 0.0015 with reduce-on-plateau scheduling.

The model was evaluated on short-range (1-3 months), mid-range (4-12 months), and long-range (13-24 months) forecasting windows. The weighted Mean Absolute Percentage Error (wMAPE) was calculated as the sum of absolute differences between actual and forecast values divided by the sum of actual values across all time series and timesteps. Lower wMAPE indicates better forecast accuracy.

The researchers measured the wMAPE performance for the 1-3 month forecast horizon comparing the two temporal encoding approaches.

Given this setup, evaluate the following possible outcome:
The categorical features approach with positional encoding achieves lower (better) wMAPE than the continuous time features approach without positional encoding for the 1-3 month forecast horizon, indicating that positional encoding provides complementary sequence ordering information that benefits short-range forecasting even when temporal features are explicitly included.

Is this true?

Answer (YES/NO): NO